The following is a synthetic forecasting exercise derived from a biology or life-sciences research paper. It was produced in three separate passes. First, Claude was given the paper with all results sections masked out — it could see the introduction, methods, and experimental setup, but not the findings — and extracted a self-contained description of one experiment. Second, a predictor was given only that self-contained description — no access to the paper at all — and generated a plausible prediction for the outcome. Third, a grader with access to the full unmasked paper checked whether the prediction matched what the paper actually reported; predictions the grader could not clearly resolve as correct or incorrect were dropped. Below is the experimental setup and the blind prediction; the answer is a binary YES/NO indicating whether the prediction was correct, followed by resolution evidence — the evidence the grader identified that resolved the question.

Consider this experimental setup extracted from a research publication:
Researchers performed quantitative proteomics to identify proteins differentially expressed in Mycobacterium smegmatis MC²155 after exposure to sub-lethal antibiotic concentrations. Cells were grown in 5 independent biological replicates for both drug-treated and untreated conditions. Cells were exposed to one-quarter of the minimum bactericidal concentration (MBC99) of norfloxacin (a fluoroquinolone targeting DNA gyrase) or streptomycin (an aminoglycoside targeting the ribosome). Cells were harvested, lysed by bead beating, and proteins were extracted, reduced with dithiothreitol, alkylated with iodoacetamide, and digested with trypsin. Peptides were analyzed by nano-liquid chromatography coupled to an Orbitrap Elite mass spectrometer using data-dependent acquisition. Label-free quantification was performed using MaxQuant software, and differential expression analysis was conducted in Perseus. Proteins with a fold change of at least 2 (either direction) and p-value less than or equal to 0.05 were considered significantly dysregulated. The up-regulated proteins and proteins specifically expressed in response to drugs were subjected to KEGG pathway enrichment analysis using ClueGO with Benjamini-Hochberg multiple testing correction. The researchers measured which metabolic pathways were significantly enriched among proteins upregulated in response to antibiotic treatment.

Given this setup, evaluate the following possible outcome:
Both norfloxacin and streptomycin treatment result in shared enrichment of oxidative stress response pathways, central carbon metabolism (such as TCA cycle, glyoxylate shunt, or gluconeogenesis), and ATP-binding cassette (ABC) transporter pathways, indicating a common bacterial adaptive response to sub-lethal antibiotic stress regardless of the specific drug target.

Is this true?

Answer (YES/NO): NO